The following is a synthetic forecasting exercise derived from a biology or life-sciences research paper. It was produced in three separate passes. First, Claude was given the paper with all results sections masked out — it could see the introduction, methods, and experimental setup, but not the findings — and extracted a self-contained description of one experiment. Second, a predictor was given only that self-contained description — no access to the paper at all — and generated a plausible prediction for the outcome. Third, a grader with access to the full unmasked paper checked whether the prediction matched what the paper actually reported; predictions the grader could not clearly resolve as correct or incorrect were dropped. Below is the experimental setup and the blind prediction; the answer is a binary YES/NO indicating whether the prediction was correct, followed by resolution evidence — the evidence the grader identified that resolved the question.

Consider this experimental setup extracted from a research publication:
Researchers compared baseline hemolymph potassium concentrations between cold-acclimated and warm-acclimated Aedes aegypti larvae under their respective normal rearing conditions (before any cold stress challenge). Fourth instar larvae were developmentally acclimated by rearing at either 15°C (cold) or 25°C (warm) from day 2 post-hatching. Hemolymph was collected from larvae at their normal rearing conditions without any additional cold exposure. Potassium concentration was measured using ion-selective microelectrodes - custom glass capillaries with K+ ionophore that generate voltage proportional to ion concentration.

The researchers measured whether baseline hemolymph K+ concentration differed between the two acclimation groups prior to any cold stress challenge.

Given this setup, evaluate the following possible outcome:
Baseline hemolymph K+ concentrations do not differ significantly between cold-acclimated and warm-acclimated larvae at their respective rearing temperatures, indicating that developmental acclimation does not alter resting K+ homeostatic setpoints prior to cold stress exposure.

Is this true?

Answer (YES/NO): YES